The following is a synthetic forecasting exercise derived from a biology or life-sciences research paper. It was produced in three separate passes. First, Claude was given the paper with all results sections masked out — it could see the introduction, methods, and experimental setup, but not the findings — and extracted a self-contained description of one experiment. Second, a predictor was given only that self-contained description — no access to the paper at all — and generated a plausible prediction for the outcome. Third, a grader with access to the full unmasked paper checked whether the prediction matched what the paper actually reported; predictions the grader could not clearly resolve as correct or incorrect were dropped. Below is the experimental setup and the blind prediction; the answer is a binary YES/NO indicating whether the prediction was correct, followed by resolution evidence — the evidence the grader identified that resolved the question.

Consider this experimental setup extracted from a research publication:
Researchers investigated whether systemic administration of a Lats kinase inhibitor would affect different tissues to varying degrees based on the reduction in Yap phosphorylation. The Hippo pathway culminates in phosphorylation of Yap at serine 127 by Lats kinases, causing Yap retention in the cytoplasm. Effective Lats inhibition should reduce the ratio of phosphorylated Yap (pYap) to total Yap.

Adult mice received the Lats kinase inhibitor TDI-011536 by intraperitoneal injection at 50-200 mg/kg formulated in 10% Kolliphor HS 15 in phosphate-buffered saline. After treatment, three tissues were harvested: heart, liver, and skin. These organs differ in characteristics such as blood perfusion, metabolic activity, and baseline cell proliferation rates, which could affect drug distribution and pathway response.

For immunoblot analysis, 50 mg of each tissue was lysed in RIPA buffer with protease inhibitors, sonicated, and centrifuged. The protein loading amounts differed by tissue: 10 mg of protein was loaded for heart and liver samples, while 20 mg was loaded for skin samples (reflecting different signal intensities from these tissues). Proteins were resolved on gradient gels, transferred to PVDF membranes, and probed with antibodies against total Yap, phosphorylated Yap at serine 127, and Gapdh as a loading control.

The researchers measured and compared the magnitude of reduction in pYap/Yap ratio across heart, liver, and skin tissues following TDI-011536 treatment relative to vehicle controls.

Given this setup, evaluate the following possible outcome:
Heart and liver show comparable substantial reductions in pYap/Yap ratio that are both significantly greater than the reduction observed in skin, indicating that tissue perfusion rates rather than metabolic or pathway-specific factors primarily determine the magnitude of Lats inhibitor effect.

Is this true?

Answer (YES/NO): NO